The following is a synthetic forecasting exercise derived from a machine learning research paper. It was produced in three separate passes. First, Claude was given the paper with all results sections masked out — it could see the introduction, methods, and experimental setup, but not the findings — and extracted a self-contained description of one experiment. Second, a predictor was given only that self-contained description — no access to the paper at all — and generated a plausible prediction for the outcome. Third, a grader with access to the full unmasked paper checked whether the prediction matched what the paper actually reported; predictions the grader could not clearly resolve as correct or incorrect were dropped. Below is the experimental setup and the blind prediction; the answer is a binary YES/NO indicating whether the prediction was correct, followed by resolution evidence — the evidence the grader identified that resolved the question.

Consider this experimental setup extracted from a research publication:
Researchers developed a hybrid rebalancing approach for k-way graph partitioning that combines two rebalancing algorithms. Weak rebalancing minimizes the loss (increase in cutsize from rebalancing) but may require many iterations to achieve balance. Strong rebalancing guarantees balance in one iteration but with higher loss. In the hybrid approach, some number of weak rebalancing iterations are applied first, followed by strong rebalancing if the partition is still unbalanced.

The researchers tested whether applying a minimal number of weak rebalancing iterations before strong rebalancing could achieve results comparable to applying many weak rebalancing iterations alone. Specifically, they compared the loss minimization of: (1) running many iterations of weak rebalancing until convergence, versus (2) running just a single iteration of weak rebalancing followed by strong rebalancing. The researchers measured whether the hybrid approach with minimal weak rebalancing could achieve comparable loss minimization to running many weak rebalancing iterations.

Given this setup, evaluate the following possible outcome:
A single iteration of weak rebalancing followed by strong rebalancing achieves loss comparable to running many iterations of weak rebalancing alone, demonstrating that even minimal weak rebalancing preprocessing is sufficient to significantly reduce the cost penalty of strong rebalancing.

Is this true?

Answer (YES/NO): YES